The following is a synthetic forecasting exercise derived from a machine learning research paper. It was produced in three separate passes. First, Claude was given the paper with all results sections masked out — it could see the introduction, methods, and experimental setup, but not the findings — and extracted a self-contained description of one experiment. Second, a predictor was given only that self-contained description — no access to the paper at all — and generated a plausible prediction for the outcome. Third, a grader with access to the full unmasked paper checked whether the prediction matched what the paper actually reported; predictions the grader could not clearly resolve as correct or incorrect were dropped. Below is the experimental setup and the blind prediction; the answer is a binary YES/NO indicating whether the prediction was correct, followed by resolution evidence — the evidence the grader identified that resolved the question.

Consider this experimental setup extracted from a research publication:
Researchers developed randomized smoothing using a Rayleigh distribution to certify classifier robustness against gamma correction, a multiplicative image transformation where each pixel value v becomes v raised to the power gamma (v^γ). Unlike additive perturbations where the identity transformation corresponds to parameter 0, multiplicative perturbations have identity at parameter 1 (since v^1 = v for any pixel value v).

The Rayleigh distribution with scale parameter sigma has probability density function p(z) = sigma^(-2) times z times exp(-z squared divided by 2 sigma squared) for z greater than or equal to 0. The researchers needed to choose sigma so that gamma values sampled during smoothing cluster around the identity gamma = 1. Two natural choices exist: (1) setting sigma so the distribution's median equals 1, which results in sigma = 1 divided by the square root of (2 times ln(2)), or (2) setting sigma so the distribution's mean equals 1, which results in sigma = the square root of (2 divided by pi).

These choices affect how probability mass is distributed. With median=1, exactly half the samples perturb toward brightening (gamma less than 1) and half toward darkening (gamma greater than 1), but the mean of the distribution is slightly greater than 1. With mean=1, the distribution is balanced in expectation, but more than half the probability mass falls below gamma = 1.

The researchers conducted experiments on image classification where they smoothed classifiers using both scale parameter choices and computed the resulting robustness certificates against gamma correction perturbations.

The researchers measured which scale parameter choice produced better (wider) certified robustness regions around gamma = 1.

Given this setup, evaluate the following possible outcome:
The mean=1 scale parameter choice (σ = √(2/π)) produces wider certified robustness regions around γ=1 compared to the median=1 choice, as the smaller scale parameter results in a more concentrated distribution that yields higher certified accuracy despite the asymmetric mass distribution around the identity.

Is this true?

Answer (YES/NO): NO